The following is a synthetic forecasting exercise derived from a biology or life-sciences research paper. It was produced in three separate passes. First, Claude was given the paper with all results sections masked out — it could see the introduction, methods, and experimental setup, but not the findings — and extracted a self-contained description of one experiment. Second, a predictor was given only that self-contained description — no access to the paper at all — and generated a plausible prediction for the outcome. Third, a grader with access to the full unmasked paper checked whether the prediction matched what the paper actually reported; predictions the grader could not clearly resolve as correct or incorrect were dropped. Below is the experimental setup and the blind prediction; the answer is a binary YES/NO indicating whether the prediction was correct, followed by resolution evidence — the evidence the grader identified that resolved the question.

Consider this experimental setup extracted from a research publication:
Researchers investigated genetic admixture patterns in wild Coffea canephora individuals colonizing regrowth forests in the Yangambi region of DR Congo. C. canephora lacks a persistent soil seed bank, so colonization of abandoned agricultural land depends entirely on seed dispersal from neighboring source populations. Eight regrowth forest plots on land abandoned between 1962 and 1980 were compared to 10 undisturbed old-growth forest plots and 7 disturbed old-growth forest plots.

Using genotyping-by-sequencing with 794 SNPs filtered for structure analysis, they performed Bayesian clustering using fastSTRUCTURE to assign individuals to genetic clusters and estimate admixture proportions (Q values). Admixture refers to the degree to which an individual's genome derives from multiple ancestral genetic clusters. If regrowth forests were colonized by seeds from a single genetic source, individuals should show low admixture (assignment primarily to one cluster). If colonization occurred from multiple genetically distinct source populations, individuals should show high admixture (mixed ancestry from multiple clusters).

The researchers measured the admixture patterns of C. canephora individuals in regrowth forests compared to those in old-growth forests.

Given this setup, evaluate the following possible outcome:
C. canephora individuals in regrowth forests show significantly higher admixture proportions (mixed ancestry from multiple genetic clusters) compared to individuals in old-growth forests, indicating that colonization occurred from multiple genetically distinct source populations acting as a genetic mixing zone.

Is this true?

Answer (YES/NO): NO